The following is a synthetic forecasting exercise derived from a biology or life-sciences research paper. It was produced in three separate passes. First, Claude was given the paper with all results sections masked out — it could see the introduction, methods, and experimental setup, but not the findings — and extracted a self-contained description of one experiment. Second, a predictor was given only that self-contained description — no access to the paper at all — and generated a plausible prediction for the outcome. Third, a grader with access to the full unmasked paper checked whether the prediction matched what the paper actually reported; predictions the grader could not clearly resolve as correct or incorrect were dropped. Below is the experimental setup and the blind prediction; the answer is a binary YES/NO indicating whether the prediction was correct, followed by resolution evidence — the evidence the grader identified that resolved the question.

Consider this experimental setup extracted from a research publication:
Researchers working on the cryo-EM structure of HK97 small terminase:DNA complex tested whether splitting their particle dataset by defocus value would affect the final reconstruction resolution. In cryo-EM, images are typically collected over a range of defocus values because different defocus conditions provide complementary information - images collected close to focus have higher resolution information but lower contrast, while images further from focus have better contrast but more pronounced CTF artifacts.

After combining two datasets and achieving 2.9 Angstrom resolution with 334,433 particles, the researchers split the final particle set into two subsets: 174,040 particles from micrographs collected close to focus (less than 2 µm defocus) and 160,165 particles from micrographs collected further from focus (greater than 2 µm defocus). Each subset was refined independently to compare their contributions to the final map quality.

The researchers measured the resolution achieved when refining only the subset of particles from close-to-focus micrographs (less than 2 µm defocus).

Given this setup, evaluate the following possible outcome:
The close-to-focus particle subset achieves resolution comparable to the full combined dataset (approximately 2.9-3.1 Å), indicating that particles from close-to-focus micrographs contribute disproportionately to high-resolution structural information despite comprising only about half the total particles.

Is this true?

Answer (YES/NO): YES